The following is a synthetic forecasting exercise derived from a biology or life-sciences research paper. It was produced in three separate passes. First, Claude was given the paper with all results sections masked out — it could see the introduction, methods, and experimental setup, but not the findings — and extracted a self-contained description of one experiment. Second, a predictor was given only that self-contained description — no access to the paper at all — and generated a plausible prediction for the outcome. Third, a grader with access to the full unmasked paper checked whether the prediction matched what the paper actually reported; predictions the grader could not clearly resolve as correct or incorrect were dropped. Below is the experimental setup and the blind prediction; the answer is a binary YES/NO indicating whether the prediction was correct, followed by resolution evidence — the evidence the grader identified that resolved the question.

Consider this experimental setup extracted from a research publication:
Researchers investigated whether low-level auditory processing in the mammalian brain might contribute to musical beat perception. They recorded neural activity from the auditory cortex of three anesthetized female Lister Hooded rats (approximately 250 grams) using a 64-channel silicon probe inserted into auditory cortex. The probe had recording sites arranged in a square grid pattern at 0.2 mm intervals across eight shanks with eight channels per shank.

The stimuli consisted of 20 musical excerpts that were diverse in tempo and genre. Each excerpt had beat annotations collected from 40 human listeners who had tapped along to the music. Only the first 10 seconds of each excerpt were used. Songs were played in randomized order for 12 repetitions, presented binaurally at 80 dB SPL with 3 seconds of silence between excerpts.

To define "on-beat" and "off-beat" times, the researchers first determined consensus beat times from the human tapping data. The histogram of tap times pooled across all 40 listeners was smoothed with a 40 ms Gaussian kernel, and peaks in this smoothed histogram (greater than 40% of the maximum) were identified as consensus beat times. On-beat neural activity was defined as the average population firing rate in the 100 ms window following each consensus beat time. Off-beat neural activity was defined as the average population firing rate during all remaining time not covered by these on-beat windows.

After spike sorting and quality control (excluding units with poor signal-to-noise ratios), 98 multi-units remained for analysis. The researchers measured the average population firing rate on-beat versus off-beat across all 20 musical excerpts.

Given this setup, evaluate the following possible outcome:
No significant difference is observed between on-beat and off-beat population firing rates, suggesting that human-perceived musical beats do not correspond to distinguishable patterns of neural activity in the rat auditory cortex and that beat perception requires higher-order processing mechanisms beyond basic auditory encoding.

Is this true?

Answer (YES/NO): NO